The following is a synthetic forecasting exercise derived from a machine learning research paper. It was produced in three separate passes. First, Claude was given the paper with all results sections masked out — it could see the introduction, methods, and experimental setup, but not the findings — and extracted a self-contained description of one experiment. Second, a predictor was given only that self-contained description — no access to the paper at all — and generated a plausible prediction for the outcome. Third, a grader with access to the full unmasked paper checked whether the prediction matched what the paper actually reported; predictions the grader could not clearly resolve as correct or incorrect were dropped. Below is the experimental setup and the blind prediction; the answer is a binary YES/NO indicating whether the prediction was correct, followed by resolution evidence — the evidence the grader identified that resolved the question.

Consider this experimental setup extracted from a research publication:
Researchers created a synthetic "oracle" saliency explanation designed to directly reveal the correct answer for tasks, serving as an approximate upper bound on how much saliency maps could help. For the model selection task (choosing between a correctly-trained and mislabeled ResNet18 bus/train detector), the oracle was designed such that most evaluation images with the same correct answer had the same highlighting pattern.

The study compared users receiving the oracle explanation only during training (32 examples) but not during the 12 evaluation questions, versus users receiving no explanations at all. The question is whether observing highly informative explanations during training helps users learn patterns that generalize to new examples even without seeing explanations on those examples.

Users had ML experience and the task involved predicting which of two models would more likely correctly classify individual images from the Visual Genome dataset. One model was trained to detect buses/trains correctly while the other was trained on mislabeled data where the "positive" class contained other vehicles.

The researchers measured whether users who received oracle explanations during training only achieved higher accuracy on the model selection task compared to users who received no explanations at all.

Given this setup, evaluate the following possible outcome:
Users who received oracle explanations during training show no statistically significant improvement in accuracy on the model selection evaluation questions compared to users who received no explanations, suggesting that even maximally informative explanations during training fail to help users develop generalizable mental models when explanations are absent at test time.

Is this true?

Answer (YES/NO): YES